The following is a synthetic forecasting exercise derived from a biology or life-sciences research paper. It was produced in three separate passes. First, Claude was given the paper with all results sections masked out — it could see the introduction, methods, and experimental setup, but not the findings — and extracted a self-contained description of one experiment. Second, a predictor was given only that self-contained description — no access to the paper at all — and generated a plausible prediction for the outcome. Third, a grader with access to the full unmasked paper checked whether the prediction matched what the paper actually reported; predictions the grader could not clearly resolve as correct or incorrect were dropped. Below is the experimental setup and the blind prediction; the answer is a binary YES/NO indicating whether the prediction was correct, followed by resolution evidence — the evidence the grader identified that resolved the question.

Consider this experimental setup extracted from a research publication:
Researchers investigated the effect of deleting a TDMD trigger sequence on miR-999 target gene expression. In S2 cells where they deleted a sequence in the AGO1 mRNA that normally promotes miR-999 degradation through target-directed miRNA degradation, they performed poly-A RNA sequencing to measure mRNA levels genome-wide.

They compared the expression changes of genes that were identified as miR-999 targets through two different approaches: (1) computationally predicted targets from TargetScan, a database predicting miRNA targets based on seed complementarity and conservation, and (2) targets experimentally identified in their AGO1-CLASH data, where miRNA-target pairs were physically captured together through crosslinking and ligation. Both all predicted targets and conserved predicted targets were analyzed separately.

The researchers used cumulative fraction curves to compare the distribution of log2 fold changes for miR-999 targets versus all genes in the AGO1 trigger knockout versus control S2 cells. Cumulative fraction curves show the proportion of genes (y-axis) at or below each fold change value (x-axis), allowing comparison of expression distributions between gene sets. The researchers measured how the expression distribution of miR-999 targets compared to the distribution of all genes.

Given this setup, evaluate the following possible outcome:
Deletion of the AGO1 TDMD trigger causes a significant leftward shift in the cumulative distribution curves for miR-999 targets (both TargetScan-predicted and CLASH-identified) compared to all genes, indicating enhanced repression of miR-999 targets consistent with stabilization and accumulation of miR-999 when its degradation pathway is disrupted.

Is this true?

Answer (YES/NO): YES